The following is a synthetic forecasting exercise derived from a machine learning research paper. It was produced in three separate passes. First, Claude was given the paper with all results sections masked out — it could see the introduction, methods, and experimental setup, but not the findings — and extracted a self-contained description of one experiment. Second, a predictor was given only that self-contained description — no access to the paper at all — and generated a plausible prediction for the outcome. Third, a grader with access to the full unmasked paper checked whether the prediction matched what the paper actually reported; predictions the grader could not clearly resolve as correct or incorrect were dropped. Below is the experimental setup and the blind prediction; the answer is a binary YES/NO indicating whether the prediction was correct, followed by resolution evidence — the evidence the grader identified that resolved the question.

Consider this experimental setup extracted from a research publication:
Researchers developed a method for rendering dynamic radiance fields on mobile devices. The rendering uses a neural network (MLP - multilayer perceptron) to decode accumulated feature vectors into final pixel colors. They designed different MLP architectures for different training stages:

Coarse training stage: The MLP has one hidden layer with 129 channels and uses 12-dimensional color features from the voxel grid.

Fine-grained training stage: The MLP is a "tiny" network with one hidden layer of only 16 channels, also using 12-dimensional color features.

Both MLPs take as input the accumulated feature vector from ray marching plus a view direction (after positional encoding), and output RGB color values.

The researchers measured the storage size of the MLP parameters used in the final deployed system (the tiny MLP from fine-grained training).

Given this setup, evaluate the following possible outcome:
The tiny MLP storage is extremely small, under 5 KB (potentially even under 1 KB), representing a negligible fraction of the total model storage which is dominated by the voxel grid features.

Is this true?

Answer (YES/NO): YES